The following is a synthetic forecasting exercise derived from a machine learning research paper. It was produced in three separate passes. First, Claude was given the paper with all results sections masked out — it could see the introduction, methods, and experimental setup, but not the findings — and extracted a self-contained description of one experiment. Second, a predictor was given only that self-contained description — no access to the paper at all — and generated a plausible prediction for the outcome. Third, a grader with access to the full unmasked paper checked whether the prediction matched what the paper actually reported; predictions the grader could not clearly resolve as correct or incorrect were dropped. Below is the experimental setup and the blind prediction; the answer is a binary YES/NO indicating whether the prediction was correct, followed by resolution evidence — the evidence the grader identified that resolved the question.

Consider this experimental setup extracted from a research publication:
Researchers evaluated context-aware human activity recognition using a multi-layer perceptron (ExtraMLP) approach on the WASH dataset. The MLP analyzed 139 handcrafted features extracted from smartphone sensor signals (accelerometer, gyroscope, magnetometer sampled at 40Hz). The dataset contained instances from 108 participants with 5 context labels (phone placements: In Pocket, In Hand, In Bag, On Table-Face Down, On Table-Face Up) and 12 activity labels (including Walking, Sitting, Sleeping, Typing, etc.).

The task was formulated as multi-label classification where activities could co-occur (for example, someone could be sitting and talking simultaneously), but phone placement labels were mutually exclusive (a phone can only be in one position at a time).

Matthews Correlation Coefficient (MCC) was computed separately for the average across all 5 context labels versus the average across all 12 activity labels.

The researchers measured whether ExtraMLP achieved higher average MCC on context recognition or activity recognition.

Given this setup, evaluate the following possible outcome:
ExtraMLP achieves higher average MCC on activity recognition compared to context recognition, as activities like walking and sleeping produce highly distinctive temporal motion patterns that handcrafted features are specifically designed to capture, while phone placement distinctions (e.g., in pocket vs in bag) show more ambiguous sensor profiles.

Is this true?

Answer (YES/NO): NO